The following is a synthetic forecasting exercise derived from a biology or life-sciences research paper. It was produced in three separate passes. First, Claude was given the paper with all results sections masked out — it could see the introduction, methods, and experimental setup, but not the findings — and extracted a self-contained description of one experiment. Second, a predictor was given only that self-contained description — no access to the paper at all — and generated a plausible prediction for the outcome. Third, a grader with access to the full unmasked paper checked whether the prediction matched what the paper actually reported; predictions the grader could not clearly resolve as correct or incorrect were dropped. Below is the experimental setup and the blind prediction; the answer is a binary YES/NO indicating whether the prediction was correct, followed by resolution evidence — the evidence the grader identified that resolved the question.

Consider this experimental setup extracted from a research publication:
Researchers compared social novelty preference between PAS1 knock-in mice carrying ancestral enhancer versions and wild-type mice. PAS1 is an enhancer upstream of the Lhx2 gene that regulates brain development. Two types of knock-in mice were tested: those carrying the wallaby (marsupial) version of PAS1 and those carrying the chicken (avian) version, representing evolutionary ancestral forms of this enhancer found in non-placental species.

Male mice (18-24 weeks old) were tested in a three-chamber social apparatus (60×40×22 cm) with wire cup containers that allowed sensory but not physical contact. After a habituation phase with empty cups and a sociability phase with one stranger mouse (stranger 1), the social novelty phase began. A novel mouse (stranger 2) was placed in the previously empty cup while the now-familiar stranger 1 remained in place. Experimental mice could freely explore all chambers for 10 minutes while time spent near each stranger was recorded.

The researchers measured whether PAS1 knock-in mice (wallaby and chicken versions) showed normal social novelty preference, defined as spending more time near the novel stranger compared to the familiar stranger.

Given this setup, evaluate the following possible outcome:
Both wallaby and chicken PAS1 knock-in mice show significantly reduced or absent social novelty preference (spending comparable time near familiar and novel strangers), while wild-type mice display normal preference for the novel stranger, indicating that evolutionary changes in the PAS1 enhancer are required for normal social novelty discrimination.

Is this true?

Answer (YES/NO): NO